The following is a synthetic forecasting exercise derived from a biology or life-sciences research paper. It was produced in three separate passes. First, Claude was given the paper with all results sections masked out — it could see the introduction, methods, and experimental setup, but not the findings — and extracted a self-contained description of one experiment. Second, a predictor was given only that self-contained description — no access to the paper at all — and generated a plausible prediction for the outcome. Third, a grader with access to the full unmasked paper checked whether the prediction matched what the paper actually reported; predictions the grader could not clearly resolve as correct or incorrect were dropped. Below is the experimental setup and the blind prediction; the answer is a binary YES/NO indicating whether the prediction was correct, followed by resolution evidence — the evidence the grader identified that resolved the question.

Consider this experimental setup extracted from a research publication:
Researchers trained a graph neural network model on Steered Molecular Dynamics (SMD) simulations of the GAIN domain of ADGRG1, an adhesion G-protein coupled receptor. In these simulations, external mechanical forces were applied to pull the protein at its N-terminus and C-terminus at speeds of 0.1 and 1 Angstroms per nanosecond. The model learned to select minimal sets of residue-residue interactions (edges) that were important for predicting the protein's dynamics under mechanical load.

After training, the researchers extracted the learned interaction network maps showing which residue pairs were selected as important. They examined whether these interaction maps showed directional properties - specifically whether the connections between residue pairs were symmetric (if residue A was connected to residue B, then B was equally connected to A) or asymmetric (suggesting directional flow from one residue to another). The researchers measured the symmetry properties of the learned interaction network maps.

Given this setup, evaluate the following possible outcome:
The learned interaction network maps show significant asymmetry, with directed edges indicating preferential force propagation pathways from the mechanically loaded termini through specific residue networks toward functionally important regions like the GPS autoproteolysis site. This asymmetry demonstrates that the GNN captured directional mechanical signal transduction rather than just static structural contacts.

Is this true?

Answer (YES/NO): YES